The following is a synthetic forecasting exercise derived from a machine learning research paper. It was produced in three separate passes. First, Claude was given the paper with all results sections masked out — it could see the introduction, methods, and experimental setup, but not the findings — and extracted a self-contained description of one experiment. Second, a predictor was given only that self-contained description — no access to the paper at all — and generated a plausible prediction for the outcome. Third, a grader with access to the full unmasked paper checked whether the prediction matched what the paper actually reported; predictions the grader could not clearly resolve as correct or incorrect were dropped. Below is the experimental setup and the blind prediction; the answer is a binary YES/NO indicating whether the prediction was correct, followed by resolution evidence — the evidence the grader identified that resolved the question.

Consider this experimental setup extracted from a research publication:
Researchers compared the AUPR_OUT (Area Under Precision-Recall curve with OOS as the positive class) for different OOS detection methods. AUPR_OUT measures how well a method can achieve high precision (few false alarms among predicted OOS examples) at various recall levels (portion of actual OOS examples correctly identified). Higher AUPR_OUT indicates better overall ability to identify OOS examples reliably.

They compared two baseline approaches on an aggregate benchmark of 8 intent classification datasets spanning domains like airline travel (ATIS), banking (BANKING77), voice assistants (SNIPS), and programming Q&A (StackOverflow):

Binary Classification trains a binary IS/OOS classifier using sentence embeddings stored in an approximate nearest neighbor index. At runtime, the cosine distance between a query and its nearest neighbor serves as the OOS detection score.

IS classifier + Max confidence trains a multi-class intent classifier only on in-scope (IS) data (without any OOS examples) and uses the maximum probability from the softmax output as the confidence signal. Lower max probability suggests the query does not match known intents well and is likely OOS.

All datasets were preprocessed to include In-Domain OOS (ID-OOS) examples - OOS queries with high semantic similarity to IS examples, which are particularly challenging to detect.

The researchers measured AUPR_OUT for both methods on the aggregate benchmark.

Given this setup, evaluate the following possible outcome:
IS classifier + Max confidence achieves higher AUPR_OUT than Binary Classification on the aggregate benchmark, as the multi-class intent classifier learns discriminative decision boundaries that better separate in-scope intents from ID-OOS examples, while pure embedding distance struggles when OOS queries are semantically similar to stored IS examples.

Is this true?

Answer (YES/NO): NO